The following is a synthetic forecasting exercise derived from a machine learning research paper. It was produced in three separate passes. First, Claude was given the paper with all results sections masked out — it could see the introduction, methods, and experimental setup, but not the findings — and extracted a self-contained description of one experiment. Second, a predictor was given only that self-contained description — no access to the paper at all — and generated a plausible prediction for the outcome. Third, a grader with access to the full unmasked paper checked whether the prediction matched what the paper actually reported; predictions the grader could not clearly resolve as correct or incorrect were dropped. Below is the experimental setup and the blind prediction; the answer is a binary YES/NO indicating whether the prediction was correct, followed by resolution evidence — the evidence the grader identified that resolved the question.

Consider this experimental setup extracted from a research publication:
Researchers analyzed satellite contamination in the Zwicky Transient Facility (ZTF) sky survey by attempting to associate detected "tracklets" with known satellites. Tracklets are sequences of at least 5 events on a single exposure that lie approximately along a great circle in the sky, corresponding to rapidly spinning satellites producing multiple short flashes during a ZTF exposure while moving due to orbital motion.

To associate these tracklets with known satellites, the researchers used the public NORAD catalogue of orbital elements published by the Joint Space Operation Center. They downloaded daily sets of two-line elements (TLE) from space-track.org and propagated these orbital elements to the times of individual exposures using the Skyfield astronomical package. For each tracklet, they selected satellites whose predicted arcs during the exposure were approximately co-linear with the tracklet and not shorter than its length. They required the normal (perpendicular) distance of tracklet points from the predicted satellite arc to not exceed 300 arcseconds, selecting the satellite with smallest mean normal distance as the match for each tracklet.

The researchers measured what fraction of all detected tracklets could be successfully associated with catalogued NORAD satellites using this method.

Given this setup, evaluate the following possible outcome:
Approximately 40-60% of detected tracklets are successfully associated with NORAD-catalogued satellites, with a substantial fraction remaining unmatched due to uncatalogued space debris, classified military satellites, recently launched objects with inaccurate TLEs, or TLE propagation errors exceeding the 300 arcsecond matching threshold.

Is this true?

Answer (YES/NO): NO